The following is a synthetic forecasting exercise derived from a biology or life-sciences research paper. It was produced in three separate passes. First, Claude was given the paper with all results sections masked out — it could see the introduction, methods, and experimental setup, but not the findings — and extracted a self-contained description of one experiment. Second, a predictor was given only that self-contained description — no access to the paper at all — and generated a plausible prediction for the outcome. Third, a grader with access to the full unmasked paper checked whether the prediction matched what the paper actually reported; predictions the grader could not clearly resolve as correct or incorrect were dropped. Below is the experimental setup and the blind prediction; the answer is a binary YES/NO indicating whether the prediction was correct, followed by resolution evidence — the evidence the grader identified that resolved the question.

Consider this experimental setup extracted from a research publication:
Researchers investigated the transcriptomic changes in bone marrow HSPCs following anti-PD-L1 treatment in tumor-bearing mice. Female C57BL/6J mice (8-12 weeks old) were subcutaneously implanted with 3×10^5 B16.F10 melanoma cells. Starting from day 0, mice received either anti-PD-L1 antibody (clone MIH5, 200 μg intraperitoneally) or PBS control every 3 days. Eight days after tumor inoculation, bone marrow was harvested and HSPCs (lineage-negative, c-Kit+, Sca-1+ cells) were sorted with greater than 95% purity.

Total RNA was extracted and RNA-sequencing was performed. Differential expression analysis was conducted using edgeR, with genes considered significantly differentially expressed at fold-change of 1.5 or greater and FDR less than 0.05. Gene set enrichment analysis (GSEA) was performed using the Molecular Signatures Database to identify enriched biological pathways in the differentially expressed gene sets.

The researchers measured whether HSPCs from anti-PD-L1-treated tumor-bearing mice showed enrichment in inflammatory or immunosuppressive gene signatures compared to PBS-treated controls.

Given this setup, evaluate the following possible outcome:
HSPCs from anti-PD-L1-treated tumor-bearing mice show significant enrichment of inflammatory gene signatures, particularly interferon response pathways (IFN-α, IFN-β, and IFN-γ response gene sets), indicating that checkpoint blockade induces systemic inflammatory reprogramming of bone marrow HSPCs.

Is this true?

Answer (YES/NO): NO